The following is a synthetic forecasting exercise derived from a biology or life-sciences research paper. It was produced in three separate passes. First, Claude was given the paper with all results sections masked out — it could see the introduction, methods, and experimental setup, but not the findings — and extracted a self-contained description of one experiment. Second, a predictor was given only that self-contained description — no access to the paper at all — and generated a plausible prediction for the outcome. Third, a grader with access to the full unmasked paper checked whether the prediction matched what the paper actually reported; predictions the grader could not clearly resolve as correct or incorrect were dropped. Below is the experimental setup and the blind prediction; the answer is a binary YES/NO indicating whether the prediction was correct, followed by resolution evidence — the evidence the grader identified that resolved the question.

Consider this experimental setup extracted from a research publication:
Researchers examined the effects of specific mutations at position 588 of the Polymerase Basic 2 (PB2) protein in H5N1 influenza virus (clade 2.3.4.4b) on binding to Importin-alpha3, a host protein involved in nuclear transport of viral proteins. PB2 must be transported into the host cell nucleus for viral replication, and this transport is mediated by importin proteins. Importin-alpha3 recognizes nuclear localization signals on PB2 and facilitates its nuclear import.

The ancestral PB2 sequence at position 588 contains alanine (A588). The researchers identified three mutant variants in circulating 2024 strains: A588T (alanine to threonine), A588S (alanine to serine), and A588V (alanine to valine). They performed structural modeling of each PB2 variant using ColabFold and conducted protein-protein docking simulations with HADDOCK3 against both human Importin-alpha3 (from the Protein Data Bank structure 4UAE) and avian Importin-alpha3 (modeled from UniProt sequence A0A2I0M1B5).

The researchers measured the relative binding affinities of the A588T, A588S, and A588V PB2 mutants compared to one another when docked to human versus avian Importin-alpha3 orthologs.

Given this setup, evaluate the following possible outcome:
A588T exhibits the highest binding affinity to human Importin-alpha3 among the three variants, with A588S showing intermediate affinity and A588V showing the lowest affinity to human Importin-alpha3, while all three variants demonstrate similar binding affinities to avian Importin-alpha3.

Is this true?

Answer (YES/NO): NO